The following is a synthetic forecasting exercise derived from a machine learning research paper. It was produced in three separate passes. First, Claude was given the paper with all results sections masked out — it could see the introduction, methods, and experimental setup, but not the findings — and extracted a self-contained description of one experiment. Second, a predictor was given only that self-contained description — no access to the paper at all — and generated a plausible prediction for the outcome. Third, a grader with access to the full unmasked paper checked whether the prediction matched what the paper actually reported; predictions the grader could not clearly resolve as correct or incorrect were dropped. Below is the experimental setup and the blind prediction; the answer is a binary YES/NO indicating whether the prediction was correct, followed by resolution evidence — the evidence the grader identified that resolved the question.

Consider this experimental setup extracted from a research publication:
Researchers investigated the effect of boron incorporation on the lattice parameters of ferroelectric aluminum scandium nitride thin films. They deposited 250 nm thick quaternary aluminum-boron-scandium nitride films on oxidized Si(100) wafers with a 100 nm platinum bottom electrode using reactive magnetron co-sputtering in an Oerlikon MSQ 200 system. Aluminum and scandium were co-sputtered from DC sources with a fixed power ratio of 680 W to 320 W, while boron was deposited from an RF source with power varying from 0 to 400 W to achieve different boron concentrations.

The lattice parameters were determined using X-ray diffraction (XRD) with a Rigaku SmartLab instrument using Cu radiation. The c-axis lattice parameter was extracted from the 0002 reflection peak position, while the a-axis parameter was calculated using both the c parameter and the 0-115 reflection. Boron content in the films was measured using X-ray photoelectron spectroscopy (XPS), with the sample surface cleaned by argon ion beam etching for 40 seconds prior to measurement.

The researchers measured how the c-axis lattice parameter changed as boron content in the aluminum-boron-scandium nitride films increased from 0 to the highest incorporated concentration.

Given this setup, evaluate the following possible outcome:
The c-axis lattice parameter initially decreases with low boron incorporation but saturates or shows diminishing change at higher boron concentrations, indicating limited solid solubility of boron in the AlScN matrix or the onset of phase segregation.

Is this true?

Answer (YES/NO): NO